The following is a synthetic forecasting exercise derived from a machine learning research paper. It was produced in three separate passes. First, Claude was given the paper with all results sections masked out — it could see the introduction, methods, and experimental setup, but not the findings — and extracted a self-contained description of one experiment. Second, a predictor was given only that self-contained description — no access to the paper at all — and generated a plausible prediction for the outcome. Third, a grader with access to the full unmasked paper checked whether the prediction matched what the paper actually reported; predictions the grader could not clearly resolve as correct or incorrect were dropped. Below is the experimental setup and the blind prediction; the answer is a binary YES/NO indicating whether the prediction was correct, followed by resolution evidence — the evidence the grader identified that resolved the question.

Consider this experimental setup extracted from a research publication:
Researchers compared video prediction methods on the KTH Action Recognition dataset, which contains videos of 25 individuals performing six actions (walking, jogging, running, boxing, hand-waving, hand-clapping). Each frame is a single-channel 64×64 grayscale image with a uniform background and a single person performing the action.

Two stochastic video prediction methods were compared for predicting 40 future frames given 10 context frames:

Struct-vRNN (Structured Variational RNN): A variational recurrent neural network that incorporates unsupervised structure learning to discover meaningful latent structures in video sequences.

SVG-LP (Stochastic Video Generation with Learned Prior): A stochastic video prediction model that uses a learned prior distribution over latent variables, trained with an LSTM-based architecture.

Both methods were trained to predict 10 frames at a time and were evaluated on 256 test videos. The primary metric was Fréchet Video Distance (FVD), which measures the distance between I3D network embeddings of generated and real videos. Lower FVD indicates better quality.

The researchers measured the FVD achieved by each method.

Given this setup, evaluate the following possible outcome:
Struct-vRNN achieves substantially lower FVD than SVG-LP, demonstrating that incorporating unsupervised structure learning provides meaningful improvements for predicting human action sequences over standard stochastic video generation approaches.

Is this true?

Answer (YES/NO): NO